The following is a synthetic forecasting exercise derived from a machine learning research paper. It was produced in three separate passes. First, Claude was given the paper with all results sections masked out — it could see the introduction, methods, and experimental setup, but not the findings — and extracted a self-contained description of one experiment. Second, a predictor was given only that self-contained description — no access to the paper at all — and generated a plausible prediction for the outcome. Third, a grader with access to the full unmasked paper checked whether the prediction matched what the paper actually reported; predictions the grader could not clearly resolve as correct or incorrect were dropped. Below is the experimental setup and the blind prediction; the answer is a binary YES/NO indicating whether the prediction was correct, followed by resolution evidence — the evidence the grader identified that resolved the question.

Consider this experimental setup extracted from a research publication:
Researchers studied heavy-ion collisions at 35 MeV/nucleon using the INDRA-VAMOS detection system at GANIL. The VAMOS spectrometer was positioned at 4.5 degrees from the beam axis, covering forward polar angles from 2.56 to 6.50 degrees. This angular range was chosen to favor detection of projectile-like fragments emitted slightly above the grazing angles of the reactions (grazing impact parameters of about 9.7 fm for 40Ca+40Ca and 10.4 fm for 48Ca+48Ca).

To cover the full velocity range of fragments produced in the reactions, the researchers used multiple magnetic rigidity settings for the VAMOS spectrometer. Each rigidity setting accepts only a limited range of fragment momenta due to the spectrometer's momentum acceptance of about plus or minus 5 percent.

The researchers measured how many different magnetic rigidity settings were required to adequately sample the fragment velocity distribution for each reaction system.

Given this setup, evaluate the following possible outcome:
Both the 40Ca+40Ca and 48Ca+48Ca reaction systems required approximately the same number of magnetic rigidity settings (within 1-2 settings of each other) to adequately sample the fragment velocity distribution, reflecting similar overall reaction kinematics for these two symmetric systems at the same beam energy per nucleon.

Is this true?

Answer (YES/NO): YES